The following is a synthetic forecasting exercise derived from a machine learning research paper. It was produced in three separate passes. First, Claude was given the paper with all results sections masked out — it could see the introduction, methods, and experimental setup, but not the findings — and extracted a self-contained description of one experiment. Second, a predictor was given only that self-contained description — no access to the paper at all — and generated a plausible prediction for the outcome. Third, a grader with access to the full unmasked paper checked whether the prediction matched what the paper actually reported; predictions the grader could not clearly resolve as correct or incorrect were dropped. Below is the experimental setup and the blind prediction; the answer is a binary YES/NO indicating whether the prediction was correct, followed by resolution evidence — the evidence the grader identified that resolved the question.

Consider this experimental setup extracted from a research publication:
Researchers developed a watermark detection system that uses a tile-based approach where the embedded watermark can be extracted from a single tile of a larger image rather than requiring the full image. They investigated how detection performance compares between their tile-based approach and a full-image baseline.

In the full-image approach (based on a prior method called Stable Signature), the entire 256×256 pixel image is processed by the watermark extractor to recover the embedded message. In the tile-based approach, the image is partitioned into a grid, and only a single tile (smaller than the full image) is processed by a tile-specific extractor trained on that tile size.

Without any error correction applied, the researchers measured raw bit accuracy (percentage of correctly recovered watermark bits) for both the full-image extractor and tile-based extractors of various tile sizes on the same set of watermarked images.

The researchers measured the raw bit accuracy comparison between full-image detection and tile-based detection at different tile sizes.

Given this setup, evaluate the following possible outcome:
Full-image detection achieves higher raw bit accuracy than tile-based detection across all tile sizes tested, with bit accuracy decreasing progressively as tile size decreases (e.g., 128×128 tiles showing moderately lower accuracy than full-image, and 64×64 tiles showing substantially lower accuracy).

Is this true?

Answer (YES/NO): NO